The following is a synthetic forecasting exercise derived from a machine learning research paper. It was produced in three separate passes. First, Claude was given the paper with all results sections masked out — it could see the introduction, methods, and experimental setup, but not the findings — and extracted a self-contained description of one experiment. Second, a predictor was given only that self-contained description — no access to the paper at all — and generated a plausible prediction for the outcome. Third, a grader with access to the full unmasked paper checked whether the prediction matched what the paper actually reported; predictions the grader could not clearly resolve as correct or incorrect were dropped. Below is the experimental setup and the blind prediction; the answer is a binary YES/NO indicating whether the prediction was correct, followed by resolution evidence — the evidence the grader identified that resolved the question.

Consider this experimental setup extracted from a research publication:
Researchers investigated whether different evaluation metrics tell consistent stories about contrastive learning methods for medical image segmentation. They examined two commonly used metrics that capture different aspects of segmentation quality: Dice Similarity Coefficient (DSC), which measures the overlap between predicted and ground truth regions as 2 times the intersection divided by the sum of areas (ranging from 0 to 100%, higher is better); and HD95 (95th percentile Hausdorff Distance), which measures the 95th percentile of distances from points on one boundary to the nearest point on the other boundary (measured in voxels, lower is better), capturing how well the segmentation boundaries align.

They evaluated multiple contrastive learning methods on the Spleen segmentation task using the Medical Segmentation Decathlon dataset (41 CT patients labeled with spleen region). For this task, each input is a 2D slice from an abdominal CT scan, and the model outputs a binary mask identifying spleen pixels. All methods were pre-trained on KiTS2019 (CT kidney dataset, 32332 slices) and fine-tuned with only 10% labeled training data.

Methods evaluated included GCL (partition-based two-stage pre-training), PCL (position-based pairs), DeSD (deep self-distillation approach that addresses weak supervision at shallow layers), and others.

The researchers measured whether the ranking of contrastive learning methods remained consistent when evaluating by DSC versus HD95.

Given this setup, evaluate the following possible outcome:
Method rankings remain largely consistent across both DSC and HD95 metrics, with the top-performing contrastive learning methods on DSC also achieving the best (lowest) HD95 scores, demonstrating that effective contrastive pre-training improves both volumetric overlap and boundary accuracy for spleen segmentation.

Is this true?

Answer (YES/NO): NO